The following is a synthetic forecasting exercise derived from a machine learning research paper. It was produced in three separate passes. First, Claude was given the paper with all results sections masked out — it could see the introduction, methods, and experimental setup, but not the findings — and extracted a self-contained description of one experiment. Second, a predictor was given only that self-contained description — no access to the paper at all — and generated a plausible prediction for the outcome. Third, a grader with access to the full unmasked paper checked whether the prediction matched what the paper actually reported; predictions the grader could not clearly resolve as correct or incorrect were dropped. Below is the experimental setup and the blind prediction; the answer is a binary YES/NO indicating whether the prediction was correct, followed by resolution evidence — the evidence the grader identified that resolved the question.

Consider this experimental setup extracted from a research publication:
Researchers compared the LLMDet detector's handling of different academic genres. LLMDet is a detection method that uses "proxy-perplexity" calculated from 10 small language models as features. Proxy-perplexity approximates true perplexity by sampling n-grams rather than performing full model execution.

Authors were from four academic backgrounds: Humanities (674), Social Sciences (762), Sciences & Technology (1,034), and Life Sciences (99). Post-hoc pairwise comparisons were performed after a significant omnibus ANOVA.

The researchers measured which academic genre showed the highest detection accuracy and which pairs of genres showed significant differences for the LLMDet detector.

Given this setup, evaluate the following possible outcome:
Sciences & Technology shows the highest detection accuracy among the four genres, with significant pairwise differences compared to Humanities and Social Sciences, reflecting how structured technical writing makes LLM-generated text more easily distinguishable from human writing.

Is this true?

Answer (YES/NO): NO